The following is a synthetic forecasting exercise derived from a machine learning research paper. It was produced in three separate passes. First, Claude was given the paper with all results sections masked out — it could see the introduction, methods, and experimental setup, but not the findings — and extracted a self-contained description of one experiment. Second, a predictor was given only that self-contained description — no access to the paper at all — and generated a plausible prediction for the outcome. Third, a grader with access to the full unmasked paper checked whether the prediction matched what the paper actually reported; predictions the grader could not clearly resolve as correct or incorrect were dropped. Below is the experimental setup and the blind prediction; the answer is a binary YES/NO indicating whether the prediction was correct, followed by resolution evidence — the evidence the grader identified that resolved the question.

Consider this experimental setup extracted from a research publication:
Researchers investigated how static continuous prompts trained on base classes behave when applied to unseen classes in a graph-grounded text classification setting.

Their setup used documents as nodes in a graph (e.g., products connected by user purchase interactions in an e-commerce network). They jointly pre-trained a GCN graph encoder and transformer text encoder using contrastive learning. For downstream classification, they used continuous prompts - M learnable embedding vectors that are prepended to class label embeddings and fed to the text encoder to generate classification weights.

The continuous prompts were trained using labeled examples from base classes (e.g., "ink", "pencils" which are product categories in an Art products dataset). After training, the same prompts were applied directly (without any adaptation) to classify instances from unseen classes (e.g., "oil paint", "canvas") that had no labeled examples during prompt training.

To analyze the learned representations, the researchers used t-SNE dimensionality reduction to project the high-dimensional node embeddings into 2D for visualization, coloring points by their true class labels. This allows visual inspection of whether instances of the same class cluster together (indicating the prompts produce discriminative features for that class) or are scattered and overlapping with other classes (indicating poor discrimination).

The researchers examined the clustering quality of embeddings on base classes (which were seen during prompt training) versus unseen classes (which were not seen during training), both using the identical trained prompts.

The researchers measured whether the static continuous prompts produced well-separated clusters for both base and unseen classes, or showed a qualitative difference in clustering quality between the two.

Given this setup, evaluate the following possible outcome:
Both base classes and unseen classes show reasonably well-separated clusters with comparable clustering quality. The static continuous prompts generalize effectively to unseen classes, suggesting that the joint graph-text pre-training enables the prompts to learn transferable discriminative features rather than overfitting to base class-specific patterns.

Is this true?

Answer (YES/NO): NO